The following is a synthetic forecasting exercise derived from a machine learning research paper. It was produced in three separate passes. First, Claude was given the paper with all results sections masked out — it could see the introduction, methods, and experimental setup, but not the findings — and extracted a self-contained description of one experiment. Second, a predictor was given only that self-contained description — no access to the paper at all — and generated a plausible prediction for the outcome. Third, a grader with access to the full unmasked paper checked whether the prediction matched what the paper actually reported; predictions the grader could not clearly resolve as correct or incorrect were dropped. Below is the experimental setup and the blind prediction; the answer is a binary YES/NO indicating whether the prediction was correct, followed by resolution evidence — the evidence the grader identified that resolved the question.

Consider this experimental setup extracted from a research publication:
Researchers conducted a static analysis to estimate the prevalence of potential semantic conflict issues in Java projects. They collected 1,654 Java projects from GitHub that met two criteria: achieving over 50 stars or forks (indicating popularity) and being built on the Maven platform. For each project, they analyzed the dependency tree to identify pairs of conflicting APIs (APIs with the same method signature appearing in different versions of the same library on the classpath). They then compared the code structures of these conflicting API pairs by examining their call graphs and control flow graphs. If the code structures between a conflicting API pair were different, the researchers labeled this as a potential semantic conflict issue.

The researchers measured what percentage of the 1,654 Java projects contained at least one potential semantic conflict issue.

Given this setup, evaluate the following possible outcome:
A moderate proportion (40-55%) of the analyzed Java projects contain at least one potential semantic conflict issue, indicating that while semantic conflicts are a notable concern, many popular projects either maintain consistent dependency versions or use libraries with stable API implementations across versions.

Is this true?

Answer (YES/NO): NO